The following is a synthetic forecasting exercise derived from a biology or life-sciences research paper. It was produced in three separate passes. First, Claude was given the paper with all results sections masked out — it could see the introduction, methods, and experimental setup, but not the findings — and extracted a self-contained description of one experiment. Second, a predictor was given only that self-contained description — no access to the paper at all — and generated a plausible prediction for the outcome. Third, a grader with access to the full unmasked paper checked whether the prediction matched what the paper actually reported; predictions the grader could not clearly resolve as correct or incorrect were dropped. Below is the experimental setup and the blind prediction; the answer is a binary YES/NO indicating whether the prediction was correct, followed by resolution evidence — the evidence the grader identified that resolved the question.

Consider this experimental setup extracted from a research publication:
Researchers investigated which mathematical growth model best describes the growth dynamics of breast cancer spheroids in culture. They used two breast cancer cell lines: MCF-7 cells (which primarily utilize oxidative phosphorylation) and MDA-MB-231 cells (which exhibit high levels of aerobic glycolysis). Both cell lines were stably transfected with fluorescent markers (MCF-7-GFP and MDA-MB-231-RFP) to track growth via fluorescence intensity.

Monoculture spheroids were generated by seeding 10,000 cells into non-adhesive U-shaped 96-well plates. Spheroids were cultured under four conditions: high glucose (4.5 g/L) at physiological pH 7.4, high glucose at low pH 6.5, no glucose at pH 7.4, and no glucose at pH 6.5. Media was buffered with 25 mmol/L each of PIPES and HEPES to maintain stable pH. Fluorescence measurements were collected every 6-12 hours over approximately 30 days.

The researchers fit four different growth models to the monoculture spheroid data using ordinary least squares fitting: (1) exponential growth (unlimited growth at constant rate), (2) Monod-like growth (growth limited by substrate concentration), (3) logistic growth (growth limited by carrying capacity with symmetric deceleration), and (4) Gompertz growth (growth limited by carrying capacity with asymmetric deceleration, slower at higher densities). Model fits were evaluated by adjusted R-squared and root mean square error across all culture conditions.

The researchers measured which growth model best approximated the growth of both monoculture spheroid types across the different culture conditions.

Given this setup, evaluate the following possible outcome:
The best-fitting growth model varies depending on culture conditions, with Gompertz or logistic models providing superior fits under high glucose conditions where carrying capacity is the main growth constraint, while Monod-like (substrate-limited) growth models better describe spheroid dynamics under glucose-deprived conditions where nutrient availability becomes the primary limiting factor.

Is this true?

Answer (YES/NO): NO